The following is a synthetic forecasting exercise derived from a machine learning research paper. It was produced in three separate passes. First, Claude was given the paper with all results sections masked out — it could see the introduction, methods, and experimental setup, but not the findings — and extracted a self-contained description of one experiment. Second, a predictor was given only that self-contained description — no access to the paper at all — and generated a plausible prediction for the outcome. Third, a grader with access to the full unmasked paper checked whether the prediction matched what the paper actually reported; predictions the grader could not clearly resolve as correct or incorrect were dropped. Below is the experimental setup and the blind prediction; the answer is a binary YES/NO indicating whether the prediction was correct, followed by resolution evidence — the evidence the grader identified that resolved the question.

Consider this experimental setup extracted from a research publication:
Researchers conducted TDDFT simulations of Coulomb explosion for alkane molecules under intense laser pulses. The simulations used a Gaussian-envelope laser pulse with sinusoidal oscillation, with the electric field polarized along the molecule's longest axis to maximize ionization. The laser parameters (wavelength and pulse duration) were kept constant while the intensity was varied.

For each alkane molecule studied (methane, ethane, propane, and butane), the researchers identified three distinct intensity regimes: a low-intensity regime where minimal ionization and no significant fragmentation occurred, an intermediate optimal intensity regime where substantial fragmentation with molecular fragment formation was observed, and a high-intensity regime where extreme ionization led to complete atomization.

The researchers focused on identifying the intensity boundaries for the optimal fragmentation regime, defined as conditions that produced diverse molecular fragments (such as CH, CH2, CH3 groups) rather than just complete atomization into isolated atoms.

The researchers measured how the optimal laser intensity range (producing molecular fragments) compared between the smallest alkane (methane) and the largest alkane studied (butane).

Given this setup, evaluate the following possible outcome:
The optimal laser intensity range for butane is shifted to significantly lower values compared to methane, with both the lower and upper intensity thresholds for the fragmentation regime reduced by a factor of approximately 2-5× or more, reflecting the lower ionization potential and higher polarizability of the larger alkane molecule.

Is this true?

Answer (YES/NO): NO